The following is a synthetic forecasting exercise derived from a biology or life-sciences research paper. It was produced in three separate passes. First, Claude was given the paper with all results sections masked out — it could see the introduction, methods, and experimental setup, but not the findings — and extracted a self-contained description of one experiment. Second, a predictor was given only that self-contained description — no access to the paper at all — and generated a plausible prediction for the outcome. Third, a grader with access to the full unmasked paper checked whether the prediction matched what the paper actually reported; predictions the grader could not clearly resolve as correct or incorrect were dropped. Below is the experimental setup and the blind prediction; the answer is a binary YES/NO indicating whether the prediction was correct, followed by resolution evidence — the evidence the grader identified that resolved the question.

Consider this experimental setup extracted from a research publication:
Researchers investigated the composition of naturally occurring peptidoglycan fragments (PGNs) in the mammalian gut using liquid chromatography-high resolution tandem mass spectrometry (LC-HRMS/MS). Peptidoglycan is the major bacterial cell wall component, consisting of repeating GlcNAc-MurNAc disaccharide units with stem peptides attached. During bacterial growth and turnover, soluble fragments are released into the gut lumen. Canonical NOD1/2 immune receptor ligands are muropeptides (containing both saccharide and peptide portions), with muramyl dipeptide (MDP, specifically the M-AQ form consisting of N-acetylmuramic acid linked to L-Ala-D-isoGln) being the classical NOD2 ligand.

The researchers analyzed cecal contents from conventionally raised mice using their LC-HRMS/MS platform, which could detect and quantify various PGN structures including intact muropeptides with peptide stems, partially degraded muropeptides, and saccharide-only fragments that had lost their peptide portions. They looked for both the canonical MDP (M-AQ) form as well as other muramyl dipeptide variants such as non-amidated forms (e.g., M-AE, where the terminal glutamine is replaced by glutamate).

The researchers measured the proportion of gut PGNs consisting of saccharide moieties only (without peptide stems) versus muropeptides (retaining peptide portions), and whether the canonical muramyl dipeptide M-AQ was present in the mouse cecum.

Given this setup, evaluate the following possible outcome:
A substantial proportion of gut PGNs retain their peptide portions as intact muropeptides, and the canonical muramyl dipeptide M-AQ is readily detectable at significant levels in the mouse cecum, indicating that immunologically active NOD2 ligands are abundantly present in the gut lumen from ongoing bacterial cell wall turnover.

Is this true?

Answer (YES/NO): NO